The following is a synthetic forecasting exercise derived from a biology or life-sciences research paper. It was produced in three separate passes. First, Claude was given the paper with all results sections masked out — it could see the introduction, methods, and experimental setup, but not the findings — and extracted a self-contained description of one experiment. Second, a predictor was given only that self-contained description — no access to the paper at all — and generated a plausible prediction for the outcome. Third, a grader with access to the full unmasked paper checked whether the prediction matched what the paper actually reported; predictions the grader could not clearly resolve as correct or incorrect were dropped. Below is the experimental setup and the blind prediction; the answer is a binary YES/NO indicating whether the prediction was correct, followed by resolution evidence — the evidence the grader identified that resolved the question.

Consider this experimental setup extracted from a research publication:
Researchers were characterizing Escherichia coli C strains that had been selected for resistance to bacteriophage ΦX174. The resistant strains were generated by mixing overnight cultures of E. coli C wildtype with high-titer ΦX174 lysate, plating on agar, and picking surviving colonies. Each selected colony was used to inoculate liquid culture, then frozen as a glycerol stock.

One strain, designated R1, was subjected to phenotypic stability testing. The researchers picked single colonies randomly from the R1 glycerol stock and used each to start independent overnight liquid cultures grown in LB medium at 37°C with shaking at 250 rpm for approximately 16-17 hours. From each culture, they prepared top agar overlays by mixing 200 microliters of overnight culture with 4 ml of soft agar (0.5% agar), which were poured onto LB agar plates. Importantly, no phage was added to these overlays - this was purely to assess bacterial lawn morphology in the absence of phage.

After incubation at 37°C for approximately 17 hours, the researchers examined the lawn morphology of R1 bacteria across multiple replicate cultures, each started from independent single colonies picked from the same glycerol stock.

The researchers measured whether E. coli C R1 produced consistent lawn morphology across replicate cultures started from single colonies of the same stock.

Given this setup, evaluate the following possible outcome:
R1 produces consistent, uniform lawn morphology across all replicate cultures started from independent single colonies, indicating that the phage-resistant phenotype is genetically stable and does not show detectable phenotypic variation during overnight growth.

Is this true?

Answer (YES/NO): NO